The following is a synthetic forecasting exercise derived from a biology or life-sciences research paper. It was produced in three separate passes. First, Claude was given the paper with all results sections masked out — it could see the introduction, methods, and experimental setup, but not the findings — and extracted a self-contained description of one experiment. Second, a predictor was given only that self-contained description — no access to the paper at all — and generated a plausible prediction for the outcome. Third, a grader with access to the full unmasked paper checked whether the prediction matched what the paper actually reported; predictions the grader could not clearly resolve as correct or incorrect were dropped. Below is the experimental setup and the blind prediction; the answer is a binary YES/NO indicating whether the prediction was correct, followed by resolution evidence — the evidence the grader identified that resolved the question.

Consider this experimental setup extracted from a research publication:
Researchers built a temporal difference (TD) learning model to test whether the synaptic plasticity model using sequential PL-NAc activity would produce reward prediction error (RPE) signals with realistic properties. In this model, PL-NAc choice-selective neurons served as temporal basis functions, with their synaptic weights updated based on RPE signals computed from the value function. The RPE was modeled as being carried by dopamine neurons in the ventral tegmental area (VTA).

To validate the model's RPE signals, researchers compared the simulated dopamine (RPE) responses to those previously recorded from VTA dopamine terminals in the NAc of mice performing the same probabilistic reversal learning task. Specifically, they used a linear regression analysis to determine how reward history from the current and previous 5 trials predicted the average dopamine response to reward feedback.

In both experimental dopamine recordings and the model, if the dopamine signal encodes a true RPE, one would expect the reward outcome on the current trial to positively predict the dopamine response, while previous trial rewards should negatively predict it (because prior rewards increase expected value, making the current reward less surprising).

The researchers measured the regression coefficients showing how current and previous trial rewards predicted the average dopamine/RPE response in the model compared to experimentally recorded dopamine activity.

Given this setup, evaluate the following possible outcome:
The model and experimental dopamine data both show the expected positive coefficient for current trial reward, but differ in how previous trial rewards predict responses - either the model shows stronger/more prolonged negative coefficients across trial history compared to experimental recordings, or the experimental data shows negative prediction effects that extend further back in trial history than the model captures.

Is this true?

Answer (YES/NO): NO